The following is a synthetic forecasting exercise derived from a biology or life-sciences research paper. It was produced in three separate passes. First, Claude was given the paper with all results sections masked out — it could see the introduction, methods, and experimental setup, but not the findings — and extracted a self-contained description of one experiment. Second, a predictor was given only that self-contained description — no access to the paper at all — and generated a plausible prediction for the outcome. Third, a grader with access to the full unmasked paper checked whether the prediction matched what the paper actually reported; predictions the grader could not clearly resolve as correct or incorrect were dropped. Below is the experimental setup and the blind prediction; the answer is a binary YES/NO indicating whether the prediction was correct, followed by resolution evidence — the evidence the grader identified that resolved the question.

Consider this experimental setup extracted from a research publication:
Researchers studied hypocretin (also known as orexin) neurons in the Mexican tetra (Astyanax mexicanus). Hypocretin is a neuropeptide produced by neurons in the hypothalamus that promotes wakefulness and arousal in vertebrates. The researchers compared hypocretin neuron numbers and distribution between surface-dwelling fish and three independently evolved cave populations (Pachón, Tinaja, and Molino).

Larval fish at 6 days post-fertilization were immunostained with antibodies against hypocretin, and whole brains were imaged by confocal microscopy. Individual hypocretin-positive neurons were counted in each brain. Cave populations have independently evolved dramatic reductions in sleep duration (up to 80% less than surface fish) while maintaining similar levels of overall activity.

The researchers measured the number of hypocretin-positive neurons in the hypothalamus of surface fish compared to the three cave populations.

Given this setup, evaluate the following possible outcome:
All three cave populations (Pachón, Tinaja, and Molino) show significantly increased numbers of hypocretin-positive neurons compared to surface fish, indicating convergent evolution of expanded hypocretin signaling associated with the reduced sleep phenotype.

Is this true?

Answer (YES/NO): YES